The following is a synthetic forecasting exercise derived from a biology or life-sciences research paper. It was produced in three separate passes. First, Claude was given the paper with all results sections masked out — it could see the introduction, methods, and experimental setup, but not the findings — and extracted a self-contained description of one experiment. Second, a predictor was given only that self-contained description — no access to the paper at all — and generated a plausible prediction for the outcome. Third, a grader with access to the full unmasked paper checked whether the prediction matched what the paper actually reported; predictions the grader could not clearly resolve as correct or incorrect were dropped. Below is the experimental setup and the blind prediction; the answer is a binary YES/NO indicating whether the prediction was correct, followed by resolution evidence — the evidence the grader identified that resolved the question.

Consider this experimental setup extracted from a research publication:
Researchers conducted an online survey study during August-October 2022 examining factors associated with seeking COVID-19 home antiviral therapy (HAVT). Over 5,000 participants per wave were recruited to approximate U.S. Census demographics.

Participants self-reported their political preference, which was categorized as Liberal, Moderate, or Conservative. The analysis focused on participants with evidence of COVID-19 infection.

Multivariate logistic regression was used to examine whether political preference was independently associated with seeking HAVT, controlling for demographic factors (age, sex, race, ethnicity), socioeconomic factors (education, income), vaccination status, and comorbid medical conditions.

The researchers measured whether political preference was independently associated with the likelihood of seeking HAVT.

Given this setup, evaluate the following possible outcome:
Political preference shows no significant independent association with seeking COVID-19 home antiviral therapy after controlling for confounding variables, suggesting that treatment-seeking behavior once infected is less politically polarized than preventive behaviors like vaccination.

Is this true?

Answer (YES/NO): NO